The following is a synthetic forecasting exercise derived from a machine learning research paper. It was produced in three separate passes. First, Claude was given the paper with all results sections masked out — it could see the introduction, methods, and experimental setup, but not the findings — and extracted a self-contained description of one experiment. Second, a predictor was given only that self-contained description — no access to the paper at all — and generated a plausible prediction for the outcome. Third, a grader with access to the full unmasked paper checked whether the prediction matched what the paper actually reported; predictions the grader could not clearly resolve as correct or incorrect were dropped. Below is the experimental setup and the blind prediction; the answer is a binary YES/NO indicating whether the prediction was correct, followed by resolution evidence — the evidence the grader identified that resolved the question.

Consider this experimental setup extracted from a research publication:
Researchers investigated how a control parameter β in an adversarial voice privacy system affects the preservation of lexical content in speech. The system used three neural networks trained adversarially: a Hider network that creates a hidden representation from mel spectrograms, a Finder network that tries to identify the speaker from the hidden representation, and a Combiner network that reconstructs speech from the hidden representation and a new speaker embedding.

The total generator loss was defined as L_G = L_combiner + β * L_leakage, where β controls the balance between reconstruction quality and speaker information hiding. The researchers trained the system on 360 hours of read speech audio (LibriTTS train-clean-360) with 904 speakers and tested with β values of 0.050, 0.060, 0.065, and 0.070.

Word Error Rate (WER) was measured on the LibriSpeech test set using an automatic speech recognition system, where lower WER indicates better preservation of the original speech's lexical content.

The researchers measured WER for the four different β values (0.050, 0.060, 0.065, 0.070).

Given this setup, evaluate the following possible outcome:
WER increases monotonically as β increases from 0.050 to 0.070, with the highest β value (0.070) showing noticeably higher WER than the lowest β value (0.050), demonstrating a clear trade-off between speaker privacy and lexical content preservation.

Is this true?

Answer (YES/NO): NO